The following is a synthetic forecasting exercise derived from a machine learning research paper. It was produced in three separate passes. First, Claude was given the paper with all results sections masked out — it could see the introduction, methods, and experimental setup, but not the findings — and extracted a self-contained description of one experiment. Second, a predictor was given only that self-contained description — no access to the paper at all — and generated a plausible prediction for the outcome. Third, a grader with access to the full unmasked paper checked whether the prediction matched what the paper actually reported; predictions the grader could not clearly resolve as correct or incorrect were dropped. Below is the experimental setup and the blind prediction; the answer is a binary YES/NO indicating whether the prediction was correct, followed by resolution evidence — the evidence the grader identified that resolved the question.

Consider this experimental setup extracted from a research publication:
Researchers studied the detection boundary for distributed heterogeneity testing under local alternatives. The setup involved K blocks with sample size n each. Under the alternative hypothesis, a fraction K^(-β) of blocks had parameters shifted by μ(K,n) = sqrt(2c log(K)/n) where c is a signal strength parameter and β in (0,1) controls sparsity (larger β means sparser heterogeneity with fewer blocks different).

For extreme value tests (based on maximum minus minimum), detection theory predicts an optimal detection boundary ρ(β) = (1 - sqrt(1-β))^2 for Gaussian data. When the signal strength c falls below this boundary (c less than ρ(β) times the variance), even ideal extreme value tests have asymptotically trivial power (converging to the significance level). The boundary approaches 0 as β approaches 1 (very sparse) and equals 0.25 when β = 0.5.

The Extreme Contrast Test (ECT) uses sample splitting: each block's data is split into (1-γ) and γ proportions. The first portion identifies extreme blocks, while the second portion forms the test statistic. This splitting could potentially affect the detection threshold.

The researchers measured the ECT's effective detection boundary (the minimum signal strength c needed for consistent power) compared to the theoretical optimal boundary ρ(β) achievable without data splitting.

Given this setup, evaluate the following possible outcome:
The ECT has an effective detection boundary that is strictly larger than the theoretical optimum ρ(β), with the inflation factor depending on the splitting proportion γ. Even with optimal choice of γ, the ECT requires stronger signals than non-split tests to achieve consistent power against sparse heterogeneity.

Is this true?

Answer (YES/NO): YES